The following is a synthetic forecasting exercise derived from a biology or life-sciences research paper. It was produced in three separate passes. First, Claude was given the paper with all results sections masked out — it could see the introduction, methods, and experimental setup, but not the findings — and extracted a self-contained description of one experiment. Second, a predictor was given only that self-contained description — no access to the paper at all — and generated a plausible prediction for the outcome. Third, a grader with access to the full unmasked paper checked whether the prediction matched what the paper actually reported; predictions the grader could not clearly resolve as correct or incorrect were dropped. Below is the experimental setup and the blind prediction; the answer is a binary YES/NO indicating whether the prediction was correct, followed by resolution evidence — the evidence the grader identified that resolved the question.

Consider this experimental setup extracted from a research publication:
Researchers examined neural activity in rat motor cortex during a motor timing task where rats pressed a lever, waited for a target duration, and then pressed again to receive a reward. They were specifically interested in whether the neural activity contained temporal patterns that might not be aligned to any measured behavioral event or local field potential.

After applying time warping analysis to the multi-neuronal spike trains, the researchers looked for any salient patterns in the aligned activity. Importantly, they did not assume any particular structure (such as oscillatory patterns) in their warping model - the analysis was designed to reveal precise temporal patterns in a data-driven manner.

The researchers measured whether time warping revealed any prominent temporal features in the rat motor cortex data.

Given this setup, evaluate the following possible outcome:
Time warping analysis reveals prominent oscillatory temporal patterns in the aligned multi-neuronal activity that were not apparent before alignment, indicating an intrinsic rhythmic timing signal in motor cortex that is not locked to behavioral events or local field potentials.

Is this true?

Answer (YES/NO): YES